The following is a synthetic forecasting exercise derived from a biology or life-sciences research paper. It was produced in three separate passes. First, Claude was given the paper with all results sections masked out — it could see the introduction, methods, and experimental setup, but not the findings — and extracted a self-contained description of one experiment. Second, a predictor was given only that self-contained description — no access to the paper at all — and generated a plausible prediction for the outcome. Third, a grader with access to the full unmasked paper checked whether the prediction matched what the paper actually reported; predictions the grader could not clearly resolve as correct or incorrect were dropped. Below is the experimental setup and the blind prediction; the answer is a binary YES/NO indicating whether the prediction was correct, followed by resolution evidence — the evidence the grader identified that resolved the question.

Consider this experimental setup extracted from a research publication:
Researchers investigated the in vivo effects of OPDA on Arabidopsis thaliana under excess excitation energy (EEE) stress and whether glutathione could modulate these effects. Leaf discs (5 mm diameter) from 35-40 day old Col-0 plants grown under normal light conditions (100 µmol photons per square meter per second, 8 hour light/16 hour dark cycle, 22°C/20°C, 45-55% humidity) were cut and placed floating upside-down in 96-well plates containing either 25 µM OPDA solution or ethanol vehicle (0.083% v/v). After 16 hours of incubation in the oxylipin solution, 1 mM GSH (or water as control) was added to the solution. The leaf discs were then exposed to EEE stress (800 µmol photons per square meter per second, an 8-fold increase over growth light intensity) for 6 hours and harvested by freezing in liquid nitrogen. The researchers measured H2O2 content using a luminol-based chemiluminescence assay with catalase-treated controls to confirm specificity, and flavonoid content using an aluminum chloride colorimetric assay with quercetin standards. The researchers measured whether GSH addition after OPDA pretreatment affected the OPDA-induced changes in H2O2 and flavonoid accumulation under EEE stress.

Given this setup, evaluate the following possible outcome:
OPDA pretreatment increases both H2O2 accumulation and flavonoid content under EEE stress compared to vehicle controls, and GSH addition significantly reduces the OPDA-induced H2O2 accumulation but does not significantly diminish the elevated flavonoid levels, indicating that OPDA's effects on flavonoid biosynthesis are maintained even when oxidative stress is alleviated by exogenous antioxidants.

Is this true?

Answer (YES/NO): NO